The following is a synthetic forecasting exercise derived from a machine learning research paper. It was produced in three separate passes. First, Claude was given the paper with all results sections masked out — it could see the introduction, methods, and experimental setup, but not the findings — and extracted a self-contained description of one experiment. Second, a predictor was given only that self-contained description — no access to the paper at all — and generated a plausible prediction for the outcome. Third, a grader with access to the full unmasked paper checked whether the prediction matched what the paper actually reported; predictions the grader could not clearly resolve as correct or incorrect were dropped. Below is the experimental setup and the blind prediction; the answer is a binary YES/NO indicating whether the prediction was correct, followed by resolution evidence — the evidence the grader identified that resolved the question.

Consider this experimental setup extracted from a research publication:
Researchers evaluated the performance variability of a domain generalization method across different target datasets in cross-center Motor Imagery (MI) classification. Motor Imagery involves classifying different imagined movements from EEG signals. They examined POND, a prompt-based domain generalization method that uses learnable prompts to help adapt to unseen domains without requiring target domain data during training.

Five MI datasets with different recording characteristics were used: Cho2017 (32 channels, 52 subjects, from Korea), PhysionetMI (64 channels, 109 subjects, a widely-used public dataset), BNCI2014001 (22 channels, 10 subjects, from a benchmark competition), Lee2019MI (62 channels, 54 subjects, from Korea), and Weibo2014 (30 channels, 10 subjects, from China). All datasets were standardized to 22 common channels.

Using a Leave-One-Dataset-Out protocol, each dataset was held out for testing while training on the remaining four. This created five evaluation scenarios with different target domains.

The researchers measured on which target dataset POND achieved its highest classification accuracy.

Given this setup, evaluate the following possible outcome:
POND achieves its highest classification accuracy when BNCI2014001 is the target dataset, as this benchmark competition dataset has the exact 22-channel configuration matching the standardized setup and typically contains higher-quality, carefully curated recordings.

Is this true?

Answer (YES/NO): NO